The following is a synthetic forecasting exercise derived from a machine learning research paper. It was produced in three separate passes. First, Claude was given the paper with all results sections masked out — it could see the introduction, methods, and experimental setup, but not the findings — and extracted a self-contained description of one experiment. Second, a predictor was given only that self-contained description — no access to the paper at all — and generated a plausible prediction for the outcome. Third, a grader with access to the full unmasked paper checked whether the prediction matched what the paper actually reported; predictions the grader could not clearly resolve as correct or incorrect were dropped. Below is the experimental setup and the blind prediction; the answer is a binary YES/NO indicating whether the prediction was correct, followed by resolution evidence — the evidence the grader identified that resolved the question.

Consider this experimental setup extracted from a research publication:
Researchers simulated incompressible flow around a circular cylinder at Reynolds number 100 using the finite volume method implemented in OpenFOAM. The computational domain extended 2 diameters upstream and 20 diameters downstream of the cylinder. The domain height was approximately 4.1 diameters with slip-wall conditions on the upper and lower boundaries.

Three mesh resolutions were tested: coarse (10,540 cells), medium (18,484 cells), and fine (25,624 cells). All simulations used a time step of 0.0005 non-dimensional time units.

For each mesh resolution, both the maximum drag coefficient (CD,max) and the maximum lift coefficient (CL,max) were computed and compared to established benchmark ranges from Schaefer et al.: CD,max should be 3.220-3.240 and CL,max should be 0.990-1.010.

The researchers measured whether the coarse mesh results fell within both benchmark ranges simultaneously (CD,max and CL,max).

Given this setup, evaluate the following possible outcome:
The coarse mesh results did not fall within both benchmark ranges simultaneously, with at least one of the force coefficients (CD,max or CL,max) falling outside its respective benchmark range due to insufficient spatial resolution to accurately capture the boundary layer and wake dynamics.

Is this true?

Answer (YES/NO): YES